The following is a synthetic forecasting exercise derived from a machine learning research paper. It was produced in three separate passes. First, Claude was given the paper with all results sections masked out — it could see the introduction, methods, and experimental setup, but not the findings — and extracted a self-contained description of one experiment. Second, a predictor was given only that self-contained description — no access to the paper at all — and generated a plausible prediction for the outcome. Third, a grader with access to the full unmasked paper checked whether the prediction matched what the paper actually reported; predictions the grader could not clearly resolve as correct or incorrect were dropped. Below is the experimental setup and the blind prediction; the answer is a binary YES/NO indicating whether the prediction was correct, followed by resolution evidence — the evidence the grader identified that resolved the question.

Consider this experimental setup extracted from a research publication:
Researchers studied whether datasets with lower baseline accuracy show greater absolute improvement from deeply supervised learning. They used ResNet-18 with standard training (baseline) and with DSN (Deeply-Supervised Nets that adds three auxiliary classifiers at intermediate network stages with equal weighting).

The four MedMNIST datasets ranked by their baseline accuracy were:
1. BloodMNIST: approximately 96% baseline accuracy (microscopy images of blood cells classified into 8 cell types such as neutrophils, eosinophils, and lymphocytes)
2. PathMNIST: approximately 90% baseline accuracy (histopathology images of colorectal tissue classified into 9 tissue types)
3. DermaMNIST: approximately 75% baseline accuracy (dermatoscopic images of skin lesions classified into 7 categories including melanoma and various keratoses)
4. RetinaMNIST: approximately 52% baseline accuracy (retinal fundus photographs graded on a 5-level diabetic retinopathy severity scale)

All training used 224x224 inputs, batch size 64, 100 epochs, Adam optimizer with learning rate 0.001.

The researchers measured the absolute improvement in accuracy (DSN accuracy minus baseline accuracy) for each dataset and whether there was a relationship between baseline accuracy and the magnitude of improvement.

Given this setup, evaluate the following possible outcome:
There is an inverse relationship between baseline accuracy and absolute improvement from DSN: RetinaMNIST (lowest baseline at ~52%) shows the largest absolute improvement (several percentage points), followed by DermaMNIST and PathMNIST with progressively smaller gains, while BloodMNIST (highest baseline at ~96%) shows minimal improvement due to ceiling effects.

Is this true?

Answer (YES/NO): NO